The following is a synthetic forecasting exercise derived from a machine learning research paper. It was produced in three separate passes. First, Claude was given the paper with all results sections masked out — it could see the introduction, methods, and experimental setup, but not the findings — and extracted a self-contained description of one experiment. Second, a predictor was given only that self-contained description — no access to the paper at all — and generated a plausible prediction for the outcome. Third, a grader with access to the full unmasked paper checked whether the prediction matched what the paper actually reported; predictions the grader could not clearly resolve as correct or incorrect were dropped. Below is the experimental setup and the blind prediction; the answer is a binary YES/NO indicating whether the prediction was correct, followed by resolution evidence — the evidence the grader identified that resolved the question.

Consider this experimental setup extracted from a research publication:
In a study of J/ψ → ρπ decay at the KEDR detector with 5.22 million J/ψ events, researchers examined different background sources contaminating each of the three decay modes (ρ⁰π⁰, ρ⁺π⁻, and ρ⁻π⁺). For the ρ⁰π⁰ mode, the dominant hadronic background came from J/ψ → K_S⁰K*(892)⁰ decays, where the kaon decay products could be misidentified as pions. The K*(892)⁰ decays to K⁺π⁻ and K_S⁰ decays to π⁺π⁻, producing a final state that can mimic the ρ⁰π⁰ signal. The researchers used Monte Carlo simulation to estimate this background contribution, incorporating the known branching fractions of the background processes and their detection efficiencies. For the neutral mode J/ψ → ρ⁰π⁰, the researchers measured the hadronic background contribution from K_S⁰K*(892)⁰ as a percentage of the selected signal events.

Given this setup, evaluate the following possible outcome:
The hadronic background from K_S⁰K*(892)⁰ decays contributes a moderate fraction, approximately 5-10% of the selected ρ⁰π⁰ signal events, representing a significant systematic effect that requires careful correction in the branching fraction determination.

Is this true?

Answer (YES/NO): NO